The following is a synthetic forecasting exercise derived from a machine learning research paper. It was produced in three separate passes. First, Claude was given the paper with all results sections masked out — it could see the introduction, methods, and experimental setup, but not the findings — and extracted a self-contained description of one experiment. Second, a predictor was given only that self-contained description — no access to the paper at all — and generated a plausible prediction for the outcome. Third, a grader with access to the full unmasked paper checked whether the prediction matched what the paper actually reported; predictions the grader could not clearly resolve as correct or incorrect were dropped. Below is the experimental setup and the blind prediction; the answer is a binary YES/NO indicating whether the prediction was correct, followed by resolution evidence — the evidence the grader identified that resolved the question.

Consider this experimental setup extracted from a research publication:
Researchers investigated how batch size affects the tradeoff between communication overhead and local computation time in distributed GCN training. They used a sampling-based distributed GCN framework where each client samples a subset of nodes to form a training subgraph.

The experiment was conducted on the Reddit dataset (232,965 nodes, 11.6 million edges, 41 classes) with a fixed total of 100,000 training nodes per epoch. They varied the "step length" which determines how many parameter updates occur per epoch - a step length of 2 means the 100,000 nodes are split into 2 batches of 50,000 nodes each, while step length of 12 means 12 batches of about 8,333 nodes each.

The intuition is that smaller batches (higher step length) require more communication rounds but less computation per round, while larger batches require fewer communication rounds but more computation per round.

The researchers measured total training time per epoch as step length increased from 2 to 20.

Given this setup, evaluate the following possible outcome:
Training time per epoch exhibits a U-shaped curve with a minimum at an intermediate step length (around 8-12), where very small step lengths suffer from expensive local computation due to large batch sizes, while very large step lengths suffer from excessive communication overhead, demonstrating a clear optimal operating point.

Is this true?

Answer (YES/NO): YES